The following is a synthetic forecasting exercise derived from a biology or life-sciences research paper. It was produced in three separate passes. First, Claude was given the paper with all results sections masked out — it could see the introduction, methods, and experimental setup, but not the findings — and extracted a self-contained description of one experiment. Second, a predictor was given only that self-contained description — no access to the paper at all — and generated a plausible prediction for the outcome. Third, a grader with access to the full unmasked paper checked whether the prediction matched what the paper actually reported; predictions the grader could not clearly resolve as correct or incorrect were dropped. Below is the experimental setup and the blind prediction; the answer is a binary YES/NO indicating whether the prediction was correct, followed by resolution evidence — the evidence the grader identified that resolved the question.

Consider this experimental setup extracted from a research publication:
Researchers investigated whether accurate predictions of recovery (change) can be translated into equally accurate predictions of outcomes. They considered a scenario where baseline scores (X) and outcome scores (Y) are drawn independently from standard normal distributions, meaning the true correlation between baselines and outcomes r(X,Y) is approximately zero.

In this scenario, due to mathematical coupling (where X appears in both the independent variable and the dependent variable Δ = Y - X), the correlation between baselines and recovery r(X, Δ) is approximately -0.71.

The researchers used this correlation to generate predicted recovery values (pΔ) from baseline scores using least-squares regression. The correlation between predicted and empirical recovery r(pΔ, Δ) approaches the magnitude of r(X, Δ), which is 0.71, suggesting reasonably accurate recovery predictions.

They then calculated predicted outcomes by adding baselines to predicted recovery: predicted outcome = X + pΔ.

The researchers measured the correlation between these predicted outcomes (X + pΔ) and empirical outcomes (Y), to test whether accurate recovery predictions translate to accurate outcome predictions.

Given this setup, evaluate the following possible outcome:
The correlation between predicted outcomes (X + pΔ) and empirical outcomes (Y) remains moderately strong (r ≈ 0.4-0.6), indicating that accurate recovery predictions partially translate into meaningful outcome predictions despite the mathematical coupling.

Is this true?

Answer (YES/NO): NO